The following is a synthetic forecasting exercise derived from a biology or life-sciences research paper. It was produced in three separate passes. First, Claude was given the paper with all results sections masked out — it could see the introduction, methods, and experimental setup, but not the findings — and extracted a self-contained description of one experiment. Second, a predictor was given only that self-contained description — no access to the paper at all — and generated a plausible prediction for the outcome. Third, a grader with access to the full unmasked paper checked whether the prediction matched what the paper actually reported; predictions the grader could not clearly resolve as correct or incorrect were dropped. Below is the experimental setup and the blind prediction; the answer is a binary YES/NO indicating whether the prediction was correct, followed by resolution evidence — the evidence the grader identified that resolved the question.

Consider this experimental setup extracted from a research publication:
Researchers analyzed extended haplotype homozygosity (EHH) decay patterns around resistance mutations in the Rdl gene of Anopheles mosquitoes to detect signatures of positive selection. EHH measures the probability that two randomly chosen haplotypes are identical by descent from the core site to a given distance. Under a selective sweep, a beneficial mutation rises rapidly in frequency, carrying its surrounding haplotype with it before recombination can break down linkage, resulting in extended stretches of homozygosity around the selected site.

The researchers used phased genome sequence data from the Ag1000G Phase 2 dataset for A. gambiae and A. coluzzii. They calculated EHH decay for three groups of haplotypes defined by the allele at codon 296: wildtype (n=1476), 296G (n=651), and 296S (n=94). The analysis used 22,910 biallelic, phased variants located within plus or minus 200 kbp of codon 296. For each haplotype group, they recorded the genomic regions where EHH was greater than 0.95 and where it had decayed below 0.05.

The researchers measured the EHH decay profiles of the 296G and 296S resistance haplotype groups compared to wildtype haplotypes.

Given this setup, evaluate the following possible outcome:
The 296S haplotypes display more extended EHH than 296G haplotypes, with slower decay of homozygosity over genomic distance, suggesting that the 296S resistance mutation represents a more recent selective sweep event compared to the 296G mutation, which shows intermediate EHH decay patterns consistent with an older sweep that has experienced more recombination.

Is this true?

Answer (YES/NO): NO